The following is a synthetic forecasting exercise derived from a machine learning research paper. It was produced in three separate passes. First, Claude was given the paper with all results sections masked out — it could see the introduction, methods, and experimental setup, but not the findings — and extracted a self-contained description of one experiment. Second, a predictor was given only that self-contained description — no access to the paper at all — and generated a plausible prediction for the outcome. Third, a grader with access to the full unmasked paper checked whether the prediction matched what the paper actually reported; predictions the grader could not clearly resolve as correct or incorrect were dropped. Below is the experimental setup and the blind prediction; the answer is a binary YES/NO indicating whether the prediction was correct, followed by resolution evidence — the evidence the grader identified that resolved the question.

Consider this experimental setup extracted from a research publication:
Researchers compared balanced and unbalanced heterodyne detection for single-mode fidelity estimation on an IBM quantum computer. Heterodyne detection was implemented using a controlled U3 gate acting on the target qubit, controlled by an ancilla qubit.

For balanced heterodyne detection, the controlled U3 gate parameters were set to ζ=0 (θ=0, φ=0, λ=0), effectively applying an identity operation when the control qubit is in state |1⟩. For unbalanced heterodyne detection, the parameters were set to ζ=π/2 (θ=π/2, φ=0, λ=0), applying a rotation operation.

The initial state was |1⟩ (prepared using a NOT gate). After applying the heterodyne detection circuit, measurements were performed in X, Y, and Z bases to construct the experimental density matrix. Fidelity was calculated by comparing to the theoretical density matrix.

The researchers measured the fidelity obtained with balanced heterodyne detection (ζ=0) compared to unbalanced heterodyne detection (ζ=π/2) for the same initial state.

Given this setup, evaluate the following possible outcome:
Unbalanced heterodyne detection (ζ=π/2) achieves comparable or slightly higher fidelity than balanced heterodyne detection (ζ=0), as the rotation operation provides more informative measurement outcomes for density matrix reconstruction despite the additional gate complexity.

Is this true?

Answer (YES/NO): YES